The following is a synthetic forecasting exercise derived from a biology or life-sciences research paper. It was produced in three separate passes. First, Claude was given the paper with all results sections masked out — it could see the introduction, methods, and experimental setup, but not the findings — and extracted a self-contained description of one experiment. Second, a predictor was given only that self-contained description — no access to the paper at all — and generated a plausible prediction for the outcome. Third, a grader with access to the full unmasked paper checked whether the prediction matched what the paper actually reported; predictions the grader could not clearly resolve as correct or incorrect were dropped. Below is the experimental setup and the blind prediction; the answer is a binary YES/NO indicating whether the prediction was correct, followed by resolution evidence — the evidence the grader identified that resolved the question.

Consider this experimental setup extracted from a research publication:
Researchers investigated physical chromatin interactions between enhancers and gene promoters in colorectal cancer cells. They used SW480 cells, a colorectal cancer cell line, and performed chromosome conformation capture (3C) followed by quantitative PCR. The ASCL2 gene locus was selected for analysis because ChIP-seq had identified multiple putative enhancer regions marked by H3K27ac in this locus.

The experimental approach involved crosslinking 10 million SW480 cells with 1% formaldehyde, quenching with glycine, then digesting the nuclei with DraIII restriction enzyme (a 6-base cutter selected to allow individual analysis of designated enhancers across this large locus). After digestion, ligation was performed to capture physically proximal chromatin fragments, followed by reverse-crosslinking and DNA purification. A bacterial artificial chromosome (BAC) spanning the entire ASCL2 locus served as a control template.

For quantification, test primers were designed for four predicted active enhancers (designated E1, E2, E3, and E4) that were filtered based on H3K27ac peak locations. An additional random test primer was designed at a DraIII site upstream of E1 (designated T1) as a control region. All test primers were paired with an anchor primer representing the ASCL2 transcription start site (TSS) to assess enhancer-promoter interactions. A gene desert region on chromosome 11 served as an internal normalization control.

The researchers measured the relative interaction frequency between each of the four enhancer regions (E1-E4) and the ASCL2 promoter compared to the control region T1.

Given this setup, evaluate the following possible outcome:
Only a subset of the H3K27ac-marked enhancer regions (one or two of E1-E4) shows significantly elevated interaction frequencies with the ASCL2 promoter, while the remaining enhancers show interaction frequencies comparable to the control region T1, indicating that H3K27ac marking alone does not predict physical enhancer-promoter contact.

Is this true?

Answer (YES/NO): NO